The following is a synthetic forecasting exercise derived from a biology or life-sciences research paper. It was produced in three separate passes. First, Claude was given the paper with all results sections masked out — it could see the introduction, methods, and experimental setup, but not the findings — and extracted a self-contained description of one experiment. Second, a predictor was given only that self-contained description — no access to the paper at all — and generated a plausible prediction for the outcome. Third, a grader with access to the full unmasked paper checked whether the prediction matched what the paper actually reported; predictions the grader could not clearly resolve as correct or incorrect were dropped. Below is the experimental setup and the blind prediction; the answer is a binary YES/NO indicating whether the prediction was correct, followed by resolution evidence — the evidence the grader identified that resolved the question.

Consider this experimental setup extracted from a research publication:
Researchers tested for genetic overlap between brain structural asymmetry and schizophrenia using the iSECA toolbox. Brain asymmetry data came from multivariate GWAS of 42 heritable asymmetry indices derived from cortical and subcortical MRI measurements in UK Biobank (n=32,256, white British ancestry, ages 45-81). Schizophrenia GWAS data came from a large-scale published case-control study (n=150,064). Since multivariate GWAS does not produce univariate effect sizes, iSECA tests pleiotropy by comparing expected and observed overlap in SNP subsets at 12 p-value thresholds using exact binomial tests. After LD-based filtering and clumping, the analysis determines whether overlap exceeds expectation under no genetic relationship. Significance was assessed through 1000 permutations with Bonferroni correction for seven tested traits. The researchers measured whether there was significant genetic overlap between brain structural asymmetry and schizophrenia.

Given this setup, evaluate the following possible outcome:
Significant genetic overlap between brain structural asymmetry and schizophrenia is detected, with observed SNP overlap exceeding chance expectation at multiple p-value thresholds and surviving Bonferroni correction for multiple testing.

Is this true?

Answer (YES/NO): YES